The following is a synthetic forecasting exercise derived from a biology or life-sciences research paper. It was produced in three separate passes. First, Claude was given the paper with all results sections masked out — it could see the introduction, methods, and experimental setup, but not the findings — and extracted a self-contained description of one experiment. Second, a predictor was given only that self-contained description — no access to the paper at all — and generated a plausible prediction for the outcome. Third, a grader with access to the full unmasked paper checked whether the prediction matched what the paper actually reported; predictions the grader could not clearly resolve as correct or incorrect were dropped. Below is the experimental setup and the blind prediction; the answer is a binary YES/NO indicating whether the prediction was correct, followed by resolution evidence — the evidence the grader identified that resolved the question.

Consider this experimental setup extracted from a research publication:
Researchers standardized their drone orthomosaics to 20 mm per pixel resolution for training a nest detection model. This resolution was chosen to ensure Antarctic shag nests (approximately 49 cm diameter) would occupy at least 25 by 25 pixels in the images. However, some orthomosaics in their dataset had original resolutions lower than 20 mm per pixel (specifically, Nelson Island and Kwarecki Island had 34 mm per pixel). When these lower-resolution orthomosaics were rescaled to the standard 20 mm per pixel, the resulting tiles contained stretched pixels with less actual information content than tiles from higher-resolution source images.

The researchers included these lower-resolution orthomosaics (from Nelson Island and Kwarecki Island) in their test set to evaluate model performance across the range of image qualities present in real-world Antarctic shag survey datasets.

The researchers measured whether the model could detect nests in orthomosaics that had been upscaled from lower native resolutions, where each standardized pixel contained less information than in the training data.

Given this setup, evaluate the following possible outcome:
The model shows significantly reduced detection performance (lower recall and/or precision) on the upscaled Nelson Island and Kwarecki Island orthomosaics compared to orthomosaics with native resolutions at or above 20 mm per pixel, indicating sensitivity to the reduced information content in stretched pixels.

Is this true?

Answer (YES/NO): NO